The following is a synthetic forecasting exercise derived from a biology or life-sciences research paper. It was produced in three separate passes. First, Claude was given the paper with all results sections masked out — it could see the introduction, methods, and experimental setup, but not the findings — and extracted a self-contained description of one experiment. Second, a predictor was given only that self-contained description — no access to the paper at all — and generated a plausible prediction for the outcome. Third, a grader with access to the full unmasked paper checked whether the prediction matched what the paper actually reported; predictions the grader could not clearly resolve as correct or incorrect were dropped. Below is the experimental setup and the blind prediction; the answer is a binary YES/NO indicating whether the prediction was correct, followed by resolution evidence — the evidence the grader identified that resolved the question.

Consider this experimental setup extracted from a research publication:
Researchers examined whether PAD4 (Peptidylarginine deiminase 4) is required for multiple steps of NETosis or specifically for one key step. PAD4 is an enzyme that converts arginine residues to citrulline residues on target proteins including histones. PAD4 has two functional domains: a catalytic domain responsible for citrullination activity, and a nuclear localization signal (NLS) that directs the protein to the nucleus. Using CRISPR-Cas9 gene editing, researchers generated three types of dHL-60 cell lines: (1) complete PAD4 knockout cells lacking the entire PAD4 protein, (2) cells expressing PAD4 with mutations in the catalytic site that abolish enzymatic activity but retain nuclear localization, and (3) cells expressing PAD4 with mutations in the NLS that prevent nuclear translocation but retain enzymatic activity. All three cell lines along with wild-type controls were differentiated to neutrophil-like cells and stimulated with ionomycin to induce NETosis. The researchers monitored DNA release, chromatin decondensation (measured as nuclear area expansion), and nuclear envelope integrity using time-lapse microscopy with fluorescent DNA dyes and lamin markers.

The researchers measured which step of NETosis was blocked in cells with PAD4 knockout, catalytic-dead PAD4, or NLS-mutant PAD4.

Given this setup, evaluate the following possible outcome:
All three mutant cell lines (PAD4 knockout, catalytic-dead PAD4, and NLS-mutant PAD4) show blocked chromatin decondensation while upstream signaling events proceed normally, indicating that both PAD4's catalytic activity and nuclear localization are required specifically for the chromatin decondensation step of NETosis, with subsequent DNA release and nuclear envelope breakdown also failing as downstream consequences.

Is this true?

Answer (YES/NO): NO